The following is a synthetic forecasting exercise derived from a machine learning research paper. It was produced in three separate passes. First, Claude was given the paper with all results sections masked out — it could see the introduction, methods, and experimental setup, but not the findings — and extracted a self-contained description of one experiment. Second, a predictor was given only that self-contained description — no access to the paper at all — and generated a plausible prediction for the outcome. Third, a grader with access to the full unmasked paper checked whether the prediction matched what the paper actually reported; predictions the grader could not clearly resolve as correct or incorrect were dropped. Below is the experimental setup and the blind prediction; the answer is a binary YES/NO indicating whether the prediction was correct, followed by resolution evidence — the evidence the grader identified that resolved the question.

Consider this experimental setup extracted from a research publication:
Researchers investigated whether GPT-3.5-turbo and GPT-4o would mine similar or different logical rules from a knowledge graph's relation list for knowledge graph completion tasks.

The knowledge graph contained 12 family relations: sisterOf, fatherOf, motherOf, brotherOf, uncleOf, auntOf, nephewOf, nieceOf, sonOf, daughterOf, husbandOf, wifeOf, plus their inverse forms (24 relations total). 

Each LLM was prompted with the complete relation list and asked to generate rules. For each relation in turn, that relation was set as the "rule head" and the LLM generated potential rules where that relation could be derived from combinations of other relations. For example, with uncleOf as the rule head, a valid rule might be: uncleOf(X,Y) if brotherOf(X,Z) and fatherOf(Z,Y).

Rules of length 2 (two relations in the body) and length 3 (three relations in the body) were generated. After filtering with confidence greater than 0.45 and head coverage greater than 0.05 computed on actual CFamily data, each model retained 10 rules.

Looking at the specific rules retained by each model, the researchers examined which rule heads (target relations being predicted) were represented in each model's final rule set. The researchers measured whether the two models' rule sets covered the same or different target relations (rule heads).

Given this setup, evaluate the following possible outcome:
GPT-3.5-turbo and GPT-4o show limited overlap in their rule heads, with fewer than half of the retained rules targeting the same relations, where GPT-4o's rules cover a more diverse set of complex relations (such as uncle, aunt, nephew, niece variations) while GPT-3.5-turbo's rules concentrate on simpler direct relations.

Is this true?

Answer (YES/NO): NO